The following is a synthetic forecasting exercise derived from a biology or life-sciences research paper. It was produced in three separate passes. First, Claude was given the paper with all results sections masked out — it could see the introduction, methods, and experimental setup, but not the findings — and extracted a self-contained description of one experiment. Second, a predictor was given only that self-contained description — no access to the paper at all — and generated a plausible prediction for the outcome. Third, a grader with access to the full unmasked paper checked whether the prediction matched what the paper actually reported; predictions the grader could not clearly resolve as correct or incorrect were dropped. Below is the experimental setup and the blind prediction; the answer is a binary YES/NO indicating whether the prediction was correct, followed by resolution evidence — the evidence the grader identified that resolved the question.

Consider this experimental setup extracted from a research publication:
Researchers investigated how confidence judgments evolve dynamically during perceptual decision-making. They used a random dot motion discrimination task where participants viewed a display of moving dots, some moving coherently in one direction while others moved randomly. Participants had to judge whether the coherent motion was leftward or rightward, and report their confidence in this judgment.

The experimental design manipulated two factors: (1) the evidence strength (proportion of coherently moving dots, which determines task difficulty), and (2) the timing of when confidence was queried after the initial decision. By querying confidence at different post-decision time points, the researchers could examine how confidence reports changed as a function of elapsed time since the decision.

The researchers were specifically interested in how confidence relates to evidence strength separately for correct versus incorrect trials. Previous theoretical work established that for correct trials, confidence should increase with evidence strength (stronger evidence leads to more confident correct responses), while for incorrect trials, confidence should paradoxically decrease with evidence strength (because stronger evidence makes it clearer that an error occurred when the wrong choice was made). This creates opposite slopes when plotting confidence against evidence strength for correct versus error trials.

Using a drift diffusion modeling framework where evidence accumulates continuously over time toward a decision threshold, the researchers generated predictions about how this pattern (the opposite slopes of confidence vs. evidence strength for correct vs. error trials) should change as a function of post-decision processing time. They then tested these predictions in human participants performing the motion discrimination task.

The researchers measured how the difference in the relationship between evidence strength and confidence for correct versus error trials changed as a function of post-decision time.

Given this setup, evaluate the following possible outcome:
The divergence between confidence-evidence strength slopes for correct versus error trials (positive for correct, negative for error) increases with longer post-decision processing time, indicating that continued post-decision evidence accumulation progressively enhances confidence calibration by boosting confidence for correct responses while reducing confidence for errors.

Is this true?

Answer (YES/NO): YES